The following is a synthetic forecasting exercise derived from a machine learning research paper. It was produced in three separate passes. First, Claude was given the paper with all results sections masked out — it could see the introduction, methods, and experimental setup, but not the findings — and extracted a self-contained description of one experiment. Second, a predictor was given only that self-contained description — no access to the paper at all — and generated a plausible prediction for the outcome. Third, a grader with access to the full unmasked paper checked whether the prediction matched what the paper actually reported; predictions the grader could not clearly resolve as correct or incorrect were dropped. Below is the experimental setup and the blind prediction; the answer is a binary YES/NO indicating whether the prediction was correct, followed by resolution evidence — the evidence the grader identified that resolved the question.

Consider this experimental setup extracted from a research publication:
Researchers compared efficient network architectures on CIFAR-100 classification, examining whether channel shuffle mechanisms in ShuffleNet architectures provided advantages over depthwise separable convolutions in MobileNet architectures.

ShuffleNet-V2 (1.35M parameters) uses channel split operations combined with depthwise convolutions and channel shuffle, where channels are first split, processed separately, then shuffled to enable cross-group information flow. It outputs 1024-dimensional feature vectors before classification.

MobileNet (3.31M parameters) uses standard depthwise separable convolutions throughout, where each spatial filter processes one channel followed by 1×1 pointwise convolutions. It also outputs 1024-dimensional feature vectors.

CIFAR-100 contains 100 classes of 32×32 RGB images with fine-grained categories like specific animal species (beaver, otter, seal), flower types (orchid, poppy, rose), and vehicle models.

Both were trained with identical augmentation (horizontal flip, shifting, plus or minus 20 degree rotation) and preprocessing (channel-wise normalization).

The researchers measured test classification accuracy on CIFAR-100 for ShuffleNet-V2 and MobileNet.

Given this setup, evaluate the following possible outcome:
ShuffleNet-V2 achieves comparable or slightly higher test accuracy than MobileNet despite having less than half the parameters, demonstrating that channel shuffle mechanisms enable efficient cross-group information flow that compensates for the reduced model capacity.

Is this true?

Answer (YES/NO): YES